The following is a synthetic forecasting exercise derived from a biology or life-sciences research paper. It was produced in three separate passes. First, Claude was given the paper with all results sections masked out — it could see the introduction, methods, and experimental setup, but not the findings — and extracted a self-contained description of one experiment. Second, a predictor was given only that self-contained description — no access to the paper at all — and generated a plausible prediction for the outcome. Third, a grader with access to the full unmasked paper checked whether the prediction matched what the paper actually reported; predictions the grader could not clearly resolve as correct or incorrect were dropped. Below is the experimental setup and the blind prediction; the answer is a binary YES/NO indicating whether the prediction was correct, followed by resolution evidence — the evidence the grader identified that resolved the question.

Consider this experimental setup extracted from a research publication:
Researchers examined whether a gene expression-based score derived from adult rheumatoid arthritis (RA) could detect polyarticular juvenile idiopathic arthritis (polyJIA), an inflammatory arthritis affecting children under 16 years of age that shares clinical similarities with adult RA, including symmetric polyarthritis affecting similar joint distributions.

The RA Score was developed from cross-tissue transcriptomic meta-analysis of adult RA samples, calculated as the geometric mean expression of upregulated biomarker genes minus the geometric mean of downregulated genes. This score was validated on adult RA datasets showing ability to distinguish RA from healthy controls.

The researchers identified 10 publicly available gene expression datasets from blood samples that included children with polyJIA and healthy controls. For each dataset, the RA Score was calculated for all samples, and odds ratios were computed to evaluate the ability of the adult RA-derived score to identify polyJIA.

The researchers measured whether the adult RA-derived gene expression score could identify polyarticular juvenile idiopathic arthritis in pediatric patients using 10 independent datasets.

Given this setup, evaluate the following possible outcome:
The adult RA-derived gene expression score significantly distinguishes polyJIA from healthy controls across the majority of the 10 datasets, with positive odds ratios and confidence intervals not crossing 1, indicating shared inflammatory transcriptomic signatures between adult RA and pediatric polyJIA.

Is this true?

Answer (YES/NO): YES